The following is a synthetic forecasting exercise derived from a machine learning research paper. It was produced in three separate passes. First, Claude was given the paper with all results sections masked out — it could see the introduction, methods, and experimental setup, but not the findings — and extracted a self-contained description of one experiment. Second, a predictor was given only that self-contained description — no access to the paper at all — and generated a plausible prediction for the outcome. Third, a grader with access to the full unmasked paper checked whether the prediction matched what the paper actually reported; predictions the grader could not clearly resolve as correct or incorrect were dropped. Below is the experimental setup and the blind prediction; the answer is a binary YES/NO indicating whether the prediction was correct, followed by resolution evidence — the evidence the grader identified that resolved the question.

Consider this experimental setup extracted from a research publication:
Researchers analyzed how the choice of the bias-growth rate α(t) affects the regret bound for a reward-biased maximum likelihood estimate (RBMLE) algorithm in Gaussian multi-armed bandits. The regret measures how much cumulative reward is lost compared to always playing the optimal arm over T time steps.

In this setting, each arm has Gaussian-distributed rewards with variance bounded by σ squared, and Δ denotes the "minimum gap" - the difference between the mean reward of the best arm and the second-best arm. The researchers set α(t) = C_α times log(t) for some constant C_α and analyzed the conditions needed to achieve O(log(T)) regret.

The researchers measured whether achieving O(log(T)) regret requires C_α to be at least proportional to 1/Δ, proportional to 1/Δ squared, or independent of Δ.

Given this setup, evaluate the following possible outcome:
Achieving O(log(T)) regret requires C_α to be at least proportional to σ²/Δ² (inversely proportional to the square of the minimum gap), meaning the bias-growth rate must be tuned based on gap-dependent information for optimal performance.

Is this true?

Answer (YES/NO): NO